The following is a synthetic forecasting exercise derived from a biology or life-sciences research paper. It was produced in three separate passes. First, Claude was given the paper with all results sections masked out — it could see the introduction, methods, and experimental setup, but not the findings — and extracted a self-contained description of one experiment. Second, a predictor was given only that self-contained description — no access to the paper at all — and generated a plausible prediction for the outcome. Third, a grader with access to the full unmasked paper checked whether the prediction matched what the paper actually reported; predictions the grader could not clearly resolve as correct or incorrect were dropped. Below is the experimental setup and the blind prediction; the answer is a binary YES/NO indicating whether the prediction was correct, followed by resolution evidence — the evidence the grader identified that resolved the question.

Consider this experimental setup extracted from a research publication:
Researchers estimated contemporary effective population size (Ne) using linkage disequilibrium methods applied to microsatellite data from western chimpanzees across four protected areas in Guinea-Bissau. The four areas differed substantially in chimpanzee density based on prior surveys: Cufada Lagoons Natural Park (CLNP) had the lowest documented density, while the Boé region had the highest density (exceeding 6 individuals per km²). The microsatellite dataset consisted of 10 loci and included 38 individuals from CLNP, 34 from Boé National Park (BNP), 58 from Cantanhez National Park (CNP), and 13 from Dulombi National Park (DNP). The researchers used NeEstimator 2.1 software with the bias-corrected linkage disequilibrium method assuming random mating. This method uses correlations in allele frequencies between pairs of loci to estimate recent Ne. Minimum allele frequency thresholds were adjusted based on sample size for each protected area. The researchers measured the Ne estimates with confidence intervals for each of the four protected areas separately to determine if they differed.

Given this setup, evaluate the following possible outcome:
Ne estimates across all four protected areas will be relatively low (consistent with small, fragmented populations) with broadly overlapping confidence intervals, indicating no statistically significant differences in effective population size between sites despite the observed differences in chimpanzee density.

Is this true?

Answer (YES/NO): NO